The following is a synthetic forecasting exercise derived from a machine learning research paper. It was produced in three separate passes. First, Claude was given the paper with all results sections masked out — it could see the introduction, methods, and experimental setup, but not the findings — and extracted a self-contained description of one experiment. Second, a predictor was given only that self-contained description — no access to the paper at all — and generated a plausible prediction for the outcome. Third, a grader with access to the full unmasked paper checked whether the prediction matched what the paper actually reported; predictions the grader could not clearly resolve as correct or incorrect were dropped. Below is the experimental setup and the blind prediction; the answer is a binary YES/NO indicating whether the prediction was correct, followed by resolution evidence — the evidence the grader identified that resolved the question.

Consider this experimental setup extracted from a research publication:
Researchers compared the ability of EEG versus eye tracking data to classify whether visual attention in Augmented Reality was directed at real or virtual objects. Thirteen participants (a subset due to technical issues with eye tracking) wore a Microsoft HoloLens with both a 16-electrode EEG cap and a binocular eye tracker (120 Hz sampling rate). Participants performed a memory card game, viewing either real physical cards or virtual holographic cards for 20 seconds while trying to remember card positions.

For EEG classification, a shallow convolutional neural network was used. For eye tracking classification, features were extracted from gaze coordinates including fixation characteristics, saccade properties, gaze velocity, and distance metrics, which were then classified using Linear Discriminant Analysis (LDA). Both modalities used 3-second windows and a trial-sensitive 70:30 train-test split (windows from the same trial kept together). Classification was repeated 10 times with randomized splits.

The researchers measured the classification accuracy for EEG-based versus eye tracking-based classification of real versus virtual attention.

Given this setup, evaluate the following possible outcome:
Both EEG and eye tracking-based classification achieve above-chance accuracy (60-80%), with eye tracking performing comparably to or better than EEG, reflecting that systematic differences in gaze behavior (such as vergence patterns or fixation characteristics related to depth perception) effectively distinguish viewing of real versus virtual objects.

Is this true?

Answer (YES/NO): YES